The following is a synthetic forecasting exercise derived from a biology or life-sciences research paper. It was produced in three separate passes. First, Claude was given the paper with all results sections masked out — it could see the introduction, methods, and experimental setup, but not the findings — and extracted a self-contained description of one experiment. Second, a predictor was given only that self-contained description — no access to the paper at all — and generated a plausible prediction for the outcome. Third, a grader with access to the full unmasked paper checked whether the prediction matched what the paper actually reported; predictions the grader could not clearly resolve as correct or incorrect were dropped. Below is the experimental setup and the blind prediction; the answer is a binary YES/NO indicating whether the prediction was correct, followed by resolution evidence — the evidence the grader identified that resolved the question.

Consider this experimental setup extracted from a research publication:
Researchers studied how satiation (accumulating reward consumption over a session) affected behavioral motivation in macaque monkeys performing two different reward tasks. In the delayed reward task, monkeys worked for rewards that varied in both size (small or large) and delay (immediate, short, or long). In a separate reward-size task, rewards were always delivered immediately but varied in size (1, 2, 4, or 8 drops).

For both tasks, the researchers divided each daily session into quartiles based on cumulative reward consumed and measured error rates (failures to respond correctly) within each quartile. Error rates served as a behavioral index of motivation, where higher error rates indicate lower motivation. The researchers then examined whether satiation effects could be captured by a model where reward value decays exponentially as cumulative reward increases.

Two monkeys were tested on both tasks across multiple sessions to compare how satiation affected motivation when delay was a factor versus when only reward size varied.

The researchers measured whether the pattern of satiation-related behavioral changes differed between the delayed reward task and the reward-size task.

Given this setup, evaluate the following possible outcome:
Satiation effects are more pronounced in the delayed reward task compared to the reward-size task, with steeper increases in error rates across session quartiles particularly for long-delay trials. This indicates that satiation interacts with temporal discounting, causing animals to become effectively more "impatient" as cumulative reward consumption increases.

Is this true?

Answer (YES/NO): NO